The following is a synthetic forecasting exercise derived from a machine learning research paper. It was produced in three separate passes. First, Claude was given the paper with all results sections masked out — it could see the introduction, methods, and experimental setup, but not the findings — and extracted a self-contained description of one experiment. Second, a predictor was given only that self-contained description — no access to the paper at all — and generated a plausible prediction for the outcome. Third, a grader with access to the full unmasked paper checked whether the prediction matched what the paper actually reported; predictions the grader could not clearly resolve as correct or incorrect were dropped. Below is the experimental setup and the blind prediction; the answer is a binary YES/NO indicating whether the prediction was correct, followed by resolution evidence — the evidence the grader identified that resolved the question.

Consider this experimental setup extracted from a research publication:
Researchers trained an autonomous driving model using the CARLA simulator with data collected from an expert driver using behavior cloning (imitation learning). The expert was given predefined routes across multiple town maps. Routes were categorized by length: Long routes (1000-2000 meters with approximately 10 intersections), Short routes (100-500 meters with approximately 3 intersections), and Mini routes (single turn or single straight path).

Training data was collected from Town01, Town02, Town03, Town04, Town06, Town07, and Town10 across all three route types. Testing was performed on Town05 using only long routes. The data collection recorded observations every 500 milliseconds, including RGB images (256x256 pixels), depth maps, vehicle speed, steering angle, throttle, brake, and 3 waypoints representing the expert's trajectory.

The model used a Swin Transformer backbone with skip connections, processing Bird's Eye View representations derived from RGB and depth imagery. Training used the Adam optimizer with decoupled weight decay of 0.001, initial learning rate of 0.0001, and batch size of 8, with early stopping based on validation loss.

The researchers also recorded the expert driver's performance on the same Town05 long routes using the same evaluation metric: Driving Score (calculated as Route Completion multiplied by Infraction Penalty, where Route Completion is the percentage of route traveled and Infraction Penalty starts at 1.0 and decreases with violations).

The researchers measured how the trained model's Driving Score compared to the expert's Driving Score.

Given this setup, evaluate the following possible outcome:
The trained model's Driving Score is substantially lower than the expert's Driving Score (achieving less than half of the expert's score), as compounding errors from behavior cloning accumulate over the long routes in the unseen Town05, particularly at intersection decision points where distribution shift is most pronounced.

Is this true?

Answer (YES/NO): NO